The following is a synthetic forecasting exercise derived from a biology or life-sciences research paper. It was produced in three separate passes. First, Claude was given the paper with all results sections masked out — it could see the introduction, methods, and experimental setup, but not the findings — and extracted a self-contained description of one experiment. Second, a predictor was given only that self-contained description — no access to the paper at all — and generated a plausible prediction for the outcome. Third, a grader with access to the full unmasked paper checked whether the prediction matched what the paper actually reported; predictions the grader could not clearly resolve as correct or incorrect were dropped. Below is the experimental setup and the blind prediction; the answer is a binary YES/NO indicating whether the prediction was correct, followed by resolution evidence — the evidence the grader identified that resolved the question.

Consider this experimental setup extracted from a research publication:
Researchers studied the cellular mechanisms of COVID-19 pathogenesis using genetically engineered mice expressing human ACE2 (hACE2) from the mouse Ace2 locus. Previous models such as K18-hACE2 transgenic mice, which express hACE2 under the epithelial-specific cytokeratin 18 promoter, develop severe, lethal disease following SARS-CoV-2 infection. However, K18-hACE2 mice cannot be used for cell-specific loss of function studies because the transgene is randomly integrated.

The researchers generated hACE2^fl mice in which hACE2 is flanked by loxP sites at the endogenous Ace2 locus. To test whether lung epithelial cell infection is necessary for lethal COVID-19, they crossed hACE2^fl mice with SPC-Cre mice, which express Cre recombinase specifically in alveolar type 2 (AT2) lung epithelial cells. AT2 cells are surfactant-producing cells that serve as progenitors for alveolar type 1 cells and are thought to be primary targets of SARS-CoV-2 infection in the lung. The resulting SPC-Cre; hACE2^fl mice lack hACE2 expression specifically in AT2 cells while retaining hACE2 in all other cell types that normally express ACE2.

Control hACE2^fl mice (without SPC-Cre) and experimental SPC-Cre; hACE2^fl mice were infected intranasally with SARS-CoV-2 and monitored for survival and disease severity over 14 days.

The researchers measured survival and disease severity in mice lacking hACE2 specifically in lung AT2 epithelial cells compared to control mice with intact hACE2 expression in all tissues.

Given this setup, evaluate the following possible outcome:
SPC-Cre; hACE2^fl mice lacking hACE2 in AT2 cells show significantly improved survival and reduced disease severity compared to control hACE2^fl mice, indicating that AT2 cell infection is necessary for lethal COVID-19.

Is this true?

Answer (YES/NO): NO